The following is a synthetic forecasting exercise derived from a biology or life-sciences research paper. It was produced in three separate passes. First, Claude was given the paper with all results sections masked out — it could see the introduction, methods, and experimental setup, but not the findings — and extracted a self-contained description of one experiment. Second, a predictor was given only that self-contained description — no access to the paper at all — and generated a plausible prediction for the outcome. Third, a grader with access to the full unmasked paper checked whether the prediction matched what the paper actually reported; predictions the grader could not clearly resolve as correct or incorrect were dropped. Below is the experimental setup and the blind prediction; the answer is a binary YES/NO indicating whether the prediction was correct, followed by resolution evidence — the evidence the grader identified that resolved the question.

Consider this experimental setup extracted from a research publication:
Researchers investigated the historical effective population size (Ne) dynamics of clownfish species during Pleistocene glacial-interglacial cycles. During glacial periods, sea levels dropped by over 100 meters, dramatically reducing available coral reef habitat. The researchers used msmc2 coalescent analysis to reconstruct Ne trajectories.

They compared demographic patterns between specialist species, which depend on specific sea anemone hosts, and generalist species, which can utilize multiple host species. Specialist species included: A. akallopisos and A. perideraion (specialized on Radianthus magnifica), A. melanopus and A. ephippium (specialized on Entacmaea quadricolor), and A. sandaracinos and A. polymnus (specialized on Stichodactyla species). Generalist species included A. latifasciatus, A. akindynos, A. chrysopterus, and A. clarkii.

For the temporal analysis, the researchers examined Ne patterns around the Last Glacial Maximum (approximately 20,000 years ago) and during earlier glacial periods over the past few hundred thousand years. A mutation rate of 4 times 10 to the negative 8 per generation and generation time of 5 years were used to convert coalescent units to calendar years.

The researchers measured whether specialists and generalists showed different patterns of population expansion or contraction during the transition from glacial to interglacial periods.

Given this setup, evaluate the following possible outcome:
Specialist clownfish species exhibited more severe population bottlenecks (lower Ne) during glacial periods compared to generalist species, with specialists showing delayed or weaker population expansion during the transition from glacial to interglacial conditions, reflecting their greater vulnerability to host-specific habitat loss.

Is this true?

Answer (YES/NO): YES